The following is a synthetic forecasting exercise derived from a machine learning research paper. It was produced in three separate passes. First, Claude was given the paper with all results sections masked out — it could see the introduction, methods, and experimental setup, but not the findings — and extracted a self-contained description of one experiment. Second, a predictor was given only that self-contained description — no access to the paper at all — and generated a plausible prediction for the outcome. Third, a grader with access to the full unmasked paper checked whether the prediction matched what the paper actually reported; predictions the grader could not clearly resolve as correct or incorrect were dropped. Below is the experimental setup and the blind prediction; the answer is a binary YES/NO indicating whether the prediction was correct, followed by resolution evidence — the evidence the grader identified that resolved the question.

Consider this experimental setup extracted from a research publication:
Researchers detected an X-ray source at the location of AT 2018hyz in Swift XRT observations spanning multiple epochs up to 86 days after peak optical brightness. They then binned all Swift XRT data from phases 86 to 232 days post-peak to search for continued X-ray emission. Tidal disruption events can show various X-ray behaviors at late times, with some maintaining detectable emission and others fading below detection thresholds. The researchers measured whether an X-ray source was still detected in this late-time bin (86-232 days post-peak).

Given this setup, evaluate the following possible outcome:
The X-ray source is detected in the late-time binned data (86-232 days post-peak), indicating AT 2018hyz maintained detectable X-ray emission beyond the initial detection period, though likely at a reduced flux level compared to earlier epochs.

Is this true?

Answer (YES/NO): NO